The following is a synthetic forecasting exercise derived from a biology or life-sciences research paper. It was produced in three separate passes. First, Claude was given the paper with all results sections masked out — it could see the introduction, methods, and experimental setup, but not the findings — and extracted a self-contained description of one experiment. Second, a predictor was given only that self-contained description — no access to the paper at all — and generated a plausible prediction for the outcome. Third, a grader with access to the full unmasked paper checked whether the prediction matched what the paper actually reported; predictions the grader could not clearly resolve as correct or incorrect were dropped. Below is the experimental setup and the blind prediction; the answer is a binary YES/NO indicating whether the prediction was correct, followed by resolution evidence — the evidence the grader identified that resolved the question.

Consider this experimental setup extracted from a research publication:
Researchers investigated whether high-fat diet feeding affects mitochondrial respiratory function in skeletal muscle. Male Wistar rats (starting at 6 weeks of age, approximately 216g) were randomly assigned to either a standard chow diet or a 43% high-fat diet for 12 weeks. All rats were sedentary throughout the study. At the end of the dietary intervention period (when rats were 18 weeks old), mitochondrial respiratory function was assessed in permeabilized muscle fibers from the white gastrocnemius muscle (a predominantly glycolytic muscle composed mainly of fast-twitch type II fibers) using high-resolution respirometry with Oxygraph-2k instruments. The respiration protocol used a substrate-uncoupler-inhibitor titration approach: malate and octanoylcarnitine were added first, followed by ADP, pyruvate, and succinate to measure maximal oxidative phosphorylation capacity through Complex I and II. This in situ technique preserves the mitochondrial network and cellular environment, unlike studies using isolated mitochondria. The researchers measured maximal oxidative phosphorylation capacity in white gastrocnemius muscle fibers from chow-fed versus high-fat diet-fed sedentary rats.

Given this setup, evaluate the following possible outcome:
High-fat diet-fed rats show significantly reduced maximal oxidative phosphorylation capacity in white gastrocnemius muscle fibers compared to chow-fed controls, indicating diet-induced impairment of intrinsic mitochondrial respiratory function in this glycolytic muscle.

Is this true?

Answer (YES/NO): NO